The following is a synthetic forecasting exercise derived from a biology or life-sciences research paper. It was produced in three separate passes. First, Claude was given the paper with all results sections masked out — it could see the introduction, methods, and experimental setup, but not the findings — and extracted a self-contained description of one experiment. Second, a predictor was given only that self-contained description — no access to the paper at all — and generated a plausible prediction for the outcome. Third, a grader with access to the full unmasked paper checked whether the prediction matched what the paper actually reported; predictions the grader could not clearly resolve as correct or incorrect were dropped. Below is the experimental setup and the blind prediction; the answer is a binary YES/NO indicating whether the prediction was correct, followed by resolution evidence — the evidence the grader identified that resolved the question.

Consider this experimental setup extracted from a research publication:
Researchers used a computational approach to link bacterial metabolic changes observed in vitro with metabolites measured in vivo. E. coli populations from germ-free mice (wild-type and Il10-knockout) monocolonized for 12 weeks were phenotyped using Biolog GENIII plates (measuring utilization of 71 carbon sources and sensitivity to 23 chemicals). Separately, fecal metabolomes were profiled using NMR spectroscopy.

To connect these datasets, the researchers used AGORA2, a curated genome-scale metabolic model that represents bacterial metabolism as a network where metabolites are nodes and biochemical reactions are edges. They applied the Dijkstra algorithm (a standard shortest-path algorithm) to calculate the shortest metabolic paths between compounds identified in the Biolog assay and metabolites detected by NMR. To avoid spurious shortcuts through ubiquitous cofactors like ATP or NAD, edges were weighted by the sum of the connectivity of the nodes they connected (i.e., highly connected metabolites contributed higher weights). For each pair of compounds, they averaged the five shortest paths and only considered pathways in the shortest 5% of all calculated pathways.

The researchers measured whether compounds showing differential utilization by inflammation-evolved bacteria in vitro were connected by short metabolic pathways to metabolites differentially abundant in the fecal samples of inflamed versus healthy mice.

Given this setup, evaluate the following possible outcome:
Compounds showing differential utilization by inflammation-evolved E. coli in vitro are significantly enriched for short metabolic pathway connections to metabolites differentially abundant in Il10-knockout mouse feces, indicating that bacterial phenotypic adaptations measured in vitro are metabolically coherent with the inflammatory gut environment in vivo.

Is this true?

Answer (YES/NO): NO